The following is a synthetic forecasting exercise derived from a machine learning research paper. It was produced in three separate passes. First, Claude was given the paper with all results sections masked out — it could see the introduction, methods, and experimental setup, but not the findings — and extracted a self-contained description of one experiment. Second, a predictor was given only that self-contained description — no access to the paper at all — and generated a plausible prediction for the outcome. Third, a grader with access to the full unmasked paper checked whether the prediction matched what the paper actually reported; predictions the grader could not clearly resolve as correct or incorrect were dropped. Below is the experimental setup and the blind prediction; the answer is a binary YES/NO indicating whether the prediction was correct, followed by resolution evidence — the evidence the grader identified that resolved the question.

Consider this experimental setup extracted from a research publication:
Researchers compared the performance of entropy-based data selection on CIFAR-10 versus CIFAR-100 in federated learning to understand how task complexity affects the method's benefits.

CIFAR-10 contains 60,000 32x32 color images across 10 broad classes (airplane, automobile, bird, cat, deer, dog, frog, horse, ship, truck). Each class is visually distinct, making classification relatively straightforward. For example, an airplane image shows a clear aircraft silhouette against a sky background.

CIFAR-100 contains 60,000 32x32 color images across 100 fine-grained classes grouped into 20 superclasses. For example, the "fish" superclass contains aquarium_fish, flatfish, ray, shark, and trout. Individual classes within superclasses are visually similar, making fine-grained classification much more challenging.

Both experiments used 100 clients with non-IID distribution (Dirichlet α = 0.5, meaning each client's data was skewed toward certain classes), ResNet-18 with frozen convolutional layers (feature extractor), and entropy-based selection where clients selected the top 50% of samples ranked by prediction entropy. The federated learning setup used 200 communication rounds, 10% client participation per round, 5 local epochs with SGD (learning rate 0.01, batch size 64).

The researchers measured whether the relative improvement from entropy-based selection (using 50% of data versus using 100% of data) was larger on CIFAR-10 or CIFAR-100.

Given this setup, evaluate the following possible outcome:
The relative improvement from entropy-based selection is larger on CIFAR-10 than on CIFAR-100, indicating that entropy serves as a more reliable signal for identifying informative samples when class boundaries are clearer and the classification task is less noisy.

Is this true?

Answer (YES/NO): YES